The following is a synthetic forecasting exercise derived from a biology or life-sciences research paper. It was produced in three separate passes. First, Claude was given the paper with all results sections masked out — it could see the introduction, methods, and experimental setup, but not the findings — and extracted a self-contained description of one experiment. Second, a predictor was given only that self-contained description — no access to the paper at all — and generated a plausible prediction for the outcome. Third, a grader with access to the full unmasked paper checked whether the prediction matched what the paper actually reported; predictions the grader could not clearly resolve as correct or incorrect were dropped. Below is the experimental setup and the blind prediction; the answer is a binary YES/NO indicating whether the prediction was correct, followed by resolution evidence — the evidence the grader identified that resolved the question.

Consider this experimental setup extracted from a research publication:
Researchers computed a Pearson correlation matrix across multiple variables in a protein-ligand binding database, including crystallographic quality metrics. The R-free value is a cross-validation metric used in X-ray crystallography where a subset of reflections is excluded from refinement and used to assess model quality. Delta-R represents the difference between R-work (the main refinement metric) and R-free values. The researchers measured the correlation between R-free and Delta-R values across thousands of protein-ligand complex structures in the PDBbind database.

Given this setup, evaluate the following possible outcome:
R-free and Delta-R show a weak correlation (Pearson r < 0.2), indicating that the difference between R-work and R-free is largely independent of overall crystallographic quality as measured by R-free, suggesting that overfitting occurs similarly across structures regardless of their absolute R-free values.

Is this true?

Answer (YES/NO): NO